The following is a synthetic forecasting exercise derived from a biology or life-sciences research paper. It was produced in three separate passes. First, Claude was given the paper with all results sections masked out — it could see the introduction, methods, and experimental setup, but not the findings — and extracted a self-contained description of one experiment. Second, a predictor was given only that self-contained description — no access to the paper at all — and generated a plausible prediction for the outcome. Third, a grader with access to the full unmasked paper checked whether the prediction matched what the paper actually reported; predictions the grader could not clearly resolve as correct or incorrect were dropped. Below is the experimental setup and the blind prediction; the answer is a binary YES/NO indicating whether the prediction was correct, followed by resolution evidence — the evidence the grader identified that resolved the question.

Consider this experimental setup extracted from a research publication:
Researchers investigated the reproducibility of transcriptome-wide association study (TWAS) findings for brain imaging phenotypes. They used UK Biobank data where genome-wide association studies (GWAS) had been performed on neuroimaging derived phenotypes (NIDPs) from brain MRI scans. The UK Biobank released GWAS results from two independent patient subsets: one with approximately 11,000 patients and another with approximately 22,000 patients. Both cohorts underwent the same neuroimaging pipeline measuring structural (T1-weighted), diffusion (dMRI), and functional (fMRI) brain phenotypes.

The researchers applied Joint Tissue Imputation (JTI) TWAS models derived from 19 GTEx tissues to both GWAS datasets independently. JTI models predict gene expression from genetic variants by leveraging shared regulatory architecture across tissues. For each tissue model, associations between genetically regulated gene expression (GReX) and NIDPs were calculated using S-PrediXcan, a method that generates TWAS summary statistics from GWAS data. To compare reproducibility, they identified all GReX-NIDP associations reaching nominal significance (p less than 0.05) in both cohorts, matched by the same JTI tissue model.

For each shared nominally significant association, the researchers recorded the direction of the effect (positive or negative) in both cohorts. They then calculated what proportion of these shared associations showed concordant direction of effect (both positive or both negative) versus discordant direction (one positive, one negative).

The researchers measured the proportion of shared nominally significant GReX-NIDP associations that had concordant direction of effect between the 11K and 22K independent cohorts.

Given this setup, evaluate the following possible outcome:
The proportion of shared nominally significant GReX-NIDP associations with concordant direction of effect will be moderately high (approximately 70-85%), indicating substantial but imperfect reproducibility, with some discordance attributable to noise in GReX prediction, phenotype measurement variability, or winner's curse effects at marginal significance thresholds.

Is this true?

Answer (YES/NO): YES